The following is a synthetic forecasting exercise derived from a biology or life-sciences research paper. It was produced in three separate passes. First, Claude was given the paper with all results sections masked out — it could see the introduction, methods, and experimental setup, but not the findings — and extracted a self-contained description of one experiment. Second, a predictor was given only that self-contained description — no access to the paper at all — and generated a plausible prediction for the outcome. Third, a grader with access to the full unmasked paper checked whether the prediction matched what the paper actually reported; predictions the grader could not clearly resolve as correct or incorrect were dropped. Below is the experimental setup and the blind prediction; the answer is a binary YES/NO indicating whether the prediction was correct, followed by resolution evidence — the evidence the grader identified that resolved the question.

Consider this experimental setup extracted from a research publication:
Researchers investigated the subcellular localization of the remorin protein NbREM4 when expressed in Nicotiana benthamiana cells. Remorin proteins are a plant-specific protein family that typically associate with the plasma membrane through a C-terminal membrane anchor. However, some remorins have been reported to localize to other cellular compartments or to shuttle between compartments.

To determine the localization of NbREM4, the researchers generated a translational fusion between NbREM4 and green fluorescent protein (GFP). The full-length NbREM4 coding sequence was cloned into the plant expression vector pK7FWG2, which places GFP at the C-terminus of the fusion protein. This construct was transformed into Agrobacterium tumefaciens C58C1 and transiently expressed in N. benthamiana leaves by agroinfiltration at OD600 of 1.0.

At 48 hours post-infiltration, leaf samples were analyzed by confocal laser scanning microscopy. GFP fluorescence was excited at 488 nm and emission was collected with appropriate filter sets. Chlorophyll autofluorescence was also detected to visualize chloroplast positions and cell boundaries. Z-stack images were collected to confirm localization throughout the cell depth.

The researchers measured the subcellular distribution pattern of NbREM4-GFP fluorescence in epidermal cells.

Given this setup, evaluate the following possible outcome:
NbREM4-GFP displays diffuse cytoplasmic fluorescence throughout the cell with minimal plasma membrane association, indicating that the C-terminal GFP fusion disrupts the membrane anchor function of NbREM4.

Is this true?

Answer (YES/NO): NO